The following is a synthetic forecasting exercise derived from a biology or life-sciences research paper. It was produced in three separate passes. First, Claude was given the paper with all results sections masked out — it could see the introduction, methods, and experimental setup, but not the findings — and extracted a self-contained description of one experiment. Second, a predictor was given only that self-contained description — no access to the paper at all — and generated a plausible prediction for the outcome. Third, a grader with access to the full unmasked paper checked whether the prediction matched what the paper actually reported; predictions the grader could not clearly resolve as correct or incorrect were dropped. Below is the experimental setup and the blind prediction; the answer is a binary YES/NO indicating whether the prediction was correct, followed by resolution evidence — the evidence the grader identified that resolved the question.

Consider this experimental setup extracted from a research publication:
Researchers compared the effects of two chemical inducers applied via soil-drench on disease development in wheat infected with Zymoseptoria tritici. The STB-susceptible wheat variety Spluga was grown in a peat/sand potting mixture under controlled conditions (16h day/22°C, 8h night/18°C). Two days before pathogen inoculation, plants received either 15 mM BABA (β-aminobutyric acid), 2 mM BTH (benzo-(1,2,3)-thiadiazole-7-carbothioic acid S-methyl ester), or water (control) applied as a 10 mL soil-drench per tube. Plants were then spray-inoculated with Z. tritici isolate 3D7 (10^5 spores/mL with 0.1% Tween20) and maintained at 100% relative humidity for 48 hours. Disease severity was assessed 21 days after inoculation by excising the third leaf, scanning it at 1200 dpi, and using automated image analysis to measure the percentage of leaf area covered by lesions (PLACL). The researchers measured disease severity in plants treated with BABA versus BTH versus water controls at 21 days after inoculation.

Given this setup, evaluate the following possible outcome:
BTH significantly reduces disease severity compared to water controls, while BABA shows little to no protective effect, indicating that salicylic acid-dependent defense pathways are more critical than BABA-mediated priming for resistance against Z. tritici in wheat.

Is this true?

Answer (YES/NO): NO